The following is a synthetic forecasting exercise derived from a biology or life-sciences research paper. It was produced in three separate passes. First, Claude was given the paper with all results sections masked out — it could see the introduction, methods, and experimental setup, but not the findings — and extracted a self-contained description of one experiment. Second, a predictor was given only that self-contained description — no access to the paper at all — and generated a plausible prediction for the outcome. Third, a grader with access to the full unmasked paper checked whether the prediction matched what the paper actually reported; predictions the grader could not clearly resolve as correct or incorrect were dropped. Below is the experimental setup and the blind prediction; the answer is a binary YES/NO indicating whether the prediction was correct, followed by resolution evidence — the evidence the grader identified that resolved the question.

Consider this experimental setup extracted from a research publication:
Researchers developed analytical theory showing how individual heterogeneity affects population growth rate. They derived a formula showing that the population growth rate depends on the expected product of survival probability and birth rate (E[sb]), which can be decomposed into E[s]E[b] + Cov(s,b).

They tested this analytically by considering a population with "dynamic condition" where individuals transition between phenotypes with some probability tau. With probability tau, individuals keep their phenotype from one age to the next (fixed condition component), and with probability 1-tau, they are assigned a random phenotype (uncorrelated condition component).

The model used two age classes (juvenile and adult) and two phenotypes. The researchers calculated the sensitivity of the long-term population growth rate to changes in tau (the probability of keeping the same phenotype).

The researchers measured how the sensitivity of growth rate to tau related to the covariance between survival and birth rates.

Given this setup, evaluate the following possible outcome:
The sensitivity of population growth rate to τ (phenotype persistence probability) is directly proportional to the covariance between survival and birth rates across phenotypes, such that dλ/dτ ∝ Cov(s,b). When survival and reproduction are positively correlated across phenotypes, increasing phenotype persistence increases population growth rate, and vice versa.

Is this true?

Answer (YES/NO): YES